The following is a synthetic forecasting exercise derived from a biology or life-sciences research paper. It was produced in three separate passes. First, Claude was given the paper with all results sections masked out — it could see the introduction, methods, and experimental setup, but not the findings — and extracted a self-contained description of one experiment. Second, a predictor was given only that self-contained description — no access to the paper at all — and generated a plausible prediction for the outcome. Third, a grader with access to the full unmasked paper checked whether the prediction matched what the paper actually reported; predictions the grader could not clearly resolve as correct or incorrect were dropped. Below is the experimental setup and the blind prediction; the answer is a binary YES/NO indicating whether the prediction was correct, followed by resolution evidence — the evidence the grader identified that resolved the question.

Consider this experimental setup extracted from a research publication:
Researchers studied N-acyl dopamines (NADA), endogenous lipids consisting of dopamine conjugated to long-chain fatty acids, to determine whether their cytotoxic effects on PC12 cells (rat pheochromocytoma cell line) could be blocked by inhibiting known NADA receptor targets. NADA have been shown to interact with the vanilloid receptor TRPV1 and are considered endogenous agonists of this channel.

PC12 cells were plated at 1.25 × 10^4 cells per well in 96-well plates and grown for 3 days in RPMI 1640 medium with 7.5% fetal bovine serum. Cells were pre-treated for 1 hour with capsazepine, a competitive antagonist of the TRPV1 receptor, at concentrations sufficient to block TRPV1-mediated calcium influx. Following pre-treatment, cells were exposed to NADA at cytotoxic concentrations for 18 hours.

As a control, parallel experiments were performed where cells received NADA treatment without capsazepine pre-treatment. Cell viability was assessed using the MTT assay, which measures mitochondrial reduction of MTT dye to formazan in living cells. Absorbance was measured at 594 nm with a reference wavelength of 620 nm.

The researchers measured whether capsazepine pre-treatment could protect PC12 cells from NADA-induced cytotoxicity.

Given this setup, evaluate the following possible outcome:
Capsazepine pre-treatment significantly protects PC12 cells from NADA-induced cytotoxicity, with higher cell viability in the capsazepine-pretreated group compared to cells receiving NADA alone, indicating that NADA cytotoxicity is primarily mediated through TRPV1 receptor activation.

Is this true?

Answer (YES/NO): NO